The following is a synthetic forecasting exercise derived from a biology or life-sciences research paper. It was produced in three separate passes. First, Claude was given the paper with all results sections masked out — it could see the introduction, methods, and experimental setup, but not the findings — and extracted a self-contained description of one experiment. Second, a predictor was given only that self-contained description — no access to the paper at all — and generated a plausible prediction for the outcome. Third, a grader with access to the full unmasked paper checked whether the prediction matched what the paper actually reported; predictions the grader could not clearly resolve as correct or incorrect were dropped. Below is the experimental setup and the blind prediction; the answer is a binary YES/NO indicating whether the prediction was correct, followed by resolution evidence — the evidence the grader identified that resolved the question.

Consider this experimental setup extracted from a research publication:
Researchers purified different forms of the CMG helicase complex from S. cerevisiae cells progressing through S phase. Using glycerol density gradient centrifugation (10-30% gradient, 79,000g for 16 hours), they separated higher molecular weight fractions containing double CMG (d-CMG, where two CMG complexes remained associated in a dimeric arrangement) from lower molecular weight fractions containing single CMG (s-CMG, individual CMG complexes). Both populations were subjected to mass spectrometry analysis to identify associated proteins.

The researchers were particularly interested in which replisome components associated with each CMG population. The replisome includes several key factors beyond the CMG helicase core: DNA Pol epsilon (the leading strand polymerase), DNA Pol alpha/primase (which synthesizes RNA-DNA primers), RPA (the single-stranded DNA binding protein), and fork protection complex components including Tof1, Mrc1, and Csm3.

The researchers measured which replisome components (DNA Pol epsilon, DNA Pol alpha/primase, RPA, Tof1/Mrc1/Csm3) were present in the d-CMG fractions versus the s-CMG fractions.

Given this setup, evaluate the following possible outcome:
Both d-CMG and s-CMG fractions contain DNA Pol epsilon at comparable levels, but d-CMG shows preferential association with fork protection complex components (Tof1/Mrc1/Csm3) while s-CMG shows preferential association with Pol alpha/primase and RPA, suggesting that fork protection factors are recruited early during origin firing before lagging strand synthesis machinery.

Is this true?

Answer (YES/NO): NO